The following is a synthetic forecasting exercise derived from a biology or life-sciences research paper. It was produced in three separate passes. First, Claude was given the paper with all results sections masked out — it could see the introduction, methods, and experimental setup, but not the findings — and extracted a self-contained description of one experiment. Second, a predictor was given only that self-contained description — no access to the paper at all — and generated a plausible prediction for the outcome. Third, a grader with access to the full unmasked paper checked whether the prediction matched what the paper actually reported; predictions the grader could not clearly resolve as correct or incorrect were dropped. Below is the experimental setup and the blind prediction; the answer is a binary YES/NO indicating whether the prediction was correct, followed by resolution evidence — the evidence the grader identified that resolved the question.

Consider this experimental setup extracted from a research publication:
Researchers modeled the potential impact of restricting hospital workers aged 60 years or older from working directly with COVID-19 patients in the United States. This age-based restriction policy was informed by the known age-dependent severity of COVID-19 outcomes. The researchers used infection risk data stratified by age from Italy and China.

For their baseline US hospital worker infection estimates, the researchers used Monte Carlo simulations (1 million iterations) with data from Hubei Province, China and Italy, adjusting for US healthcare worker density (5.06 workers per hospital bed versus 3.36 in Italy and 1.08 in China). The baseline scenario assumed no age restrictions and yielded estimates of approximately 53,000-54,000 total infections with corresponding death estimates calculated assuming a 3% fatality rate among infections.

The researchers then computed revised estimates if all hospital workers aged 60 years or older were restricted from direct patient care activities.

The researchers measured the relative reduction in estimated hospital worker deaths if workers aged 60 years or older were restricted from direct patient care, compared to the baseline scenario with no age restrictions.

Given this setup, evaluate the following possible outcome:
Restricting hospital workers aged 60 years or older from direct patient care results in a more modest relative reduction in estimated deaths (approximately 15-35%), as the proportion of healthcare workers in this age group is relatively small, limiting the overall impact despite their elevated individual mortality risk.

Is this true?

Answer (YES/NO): NO